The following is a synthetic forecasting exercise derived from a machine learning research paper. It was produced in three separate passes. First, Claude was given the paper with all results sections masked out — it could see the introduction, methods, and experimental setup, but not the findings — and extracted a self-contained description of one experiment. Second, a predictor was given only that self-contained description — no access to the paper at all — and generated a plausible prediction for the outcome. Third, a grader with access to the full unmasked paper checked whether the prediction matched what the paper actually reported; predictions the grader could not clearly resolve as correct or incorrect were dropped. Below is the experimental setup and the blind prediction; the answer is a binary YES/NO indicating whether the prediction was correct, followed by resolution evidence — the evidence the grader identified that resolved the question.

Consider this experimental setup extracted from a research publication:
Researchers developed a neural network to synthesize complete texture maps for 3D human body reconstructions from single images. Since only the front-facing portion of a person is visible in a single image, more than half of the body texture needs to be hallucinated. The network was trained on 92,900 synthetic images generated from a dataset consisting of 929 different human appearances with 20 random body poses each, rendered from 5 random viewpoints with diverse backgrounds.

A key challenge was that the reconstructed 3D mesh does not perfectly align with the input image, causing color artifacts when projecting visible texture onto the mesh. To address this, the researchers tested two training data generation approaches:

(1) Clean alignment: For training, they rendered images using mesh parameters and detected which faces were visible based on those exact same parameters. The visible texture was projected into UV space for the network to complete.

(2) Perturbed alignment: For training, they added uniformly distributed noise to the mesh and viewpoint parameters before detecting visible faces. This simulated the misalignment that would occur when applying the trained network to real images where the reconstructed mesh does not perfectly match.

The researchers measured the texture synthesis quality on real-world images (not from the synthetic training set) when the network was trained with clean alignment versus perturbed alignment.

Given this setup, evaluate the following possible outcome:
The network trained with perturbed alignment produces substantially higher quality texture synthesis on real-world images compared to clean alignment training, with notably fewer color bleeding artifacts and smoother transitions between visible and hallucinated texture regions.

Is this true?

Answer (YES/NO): NO